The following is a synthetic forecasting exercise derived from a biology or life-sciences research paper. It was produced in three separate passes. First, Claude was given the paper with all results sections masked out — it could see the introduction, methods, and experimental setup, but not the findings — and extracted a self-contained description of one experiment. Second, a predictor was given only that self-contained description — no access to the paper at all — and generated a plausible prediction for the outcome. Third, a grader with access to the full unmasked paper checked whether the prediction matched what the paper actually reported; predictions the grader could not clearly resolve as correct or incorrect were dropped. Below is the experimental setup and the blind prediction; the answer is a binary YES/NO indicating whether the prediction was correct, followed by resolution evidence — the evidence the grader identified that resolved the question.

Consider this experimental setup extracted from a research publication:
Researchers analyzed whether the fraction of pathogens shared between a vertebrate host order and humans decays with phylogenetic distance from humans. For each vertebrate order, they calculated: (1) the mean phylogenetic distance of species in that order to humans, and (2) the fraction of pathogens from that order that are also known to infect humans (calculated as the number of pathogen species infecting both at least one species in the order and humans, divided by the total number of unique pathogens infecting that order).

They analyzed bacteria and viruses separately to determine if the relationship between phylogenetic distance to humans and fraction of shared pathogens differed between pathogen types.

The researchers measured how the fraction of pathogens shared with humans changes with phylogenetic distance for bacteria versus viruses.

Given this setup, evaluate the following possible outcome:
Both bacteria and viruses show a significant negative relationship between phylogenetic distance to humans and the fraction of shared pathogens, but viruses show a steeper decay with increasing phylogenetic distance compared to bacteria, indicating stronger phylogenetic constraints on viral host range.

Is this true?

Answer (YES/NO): YES